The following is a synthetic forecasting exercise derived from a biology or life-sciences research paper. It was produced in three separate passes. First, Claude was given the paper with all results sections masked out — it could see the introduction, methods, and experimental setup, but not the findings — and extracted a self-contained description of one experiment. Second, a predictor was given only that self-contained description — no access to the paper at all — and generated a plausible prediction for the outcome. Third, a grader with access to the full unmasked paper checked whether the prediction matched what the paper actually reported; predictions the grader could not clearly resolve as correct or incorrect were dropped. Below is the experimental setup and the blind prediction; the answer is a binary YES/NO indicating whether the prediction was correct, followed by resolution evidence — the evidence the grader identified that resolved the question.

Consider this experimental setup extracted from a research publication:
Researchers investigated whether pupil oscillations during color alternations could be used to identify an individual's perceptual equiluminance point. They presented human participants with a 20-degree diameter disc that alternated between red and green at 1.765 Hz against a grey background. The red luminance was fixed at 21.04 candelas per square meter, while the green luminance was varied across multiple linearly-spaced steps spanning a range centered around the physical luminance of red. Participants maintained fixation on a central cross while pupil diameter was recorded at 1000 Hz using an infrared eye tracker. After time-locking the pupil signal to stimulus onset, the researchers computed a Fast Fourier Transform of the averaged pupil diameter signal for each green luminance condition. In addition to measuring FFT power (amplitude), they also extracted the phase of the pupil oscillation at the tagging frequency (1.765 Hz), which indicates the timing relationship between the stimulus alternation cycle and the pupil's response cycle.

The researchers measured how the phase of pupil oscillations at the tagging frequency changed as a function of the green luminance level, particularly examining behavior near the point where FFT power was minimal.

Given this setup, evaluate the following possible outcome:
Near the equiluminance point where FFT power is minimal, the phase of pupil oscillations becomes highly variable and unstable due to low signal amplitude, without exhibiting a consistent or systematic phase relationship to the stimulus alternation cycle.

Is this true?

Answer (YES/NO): NO